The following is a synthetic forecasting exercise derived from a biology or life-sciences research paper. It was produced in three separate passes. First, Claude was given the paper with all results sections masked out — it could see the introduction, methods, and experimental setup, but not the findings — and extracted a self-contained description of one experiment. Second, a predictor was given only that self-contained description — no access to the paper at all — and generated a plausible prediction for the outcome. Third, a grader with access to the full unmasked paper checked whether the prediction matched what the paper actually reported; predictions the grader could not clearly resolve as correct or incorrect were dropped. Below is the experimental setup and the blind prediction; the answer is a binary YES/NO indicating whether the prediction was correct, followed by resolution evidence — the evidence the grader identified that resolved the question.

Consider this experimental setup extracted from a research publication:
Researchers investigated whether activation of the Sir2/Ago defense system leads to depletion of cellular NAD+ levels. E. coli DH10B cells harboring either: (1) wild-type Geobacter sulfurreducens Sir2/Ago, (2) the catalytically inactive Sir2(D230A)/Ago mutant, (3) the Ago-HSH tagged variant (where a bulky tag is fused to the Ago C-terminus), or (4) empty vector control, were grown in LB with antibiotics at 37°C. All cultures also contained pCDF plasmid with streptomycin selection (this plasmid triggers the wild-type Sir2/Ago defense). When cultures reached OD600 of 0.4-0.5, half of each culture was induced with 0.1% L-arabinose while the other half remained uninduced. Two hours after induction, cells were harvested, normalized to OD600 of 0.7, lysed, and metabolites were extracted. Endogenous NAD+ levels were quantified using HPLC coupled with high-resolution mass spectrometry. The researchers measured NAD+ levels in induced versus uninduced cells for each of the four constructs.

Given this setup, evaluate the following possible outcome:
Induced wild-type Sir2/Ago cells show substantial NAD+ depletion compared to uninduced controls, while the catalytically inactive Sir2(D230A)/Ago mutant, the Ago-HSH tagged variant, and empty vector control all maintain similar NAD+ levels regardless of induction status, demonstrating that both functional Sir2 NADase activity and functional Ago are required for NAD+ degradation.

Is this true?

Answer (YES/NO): YES